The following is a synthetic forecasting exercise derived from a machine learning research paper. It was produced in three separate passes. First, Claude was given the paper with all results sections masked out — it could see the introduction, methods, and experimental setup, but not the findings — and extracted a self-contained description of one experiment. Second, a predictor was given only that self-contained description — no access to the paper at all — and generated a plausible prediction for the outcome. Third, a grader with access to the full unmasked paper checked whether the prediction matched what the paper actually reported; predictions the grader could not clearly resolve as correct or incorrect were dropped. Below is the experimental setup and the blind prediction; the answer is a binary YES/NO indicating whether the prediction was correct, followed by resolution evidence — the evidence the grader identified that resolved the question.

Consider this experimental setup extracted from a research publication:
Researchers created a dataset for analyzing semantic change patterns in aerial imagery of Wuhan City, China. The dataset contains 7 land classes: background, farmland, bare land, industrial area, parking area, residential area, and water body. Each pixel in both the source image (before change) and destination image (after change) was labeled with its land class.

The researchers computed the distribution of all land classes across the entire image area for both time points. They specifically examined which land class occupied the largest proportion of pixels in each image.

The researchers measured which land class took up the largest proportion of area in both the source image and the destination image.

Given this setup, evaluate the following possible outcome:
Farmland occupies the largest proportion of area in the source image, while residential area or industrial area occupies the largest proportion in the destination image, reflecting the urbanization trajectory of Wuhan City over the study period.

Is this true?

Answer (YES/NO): NO